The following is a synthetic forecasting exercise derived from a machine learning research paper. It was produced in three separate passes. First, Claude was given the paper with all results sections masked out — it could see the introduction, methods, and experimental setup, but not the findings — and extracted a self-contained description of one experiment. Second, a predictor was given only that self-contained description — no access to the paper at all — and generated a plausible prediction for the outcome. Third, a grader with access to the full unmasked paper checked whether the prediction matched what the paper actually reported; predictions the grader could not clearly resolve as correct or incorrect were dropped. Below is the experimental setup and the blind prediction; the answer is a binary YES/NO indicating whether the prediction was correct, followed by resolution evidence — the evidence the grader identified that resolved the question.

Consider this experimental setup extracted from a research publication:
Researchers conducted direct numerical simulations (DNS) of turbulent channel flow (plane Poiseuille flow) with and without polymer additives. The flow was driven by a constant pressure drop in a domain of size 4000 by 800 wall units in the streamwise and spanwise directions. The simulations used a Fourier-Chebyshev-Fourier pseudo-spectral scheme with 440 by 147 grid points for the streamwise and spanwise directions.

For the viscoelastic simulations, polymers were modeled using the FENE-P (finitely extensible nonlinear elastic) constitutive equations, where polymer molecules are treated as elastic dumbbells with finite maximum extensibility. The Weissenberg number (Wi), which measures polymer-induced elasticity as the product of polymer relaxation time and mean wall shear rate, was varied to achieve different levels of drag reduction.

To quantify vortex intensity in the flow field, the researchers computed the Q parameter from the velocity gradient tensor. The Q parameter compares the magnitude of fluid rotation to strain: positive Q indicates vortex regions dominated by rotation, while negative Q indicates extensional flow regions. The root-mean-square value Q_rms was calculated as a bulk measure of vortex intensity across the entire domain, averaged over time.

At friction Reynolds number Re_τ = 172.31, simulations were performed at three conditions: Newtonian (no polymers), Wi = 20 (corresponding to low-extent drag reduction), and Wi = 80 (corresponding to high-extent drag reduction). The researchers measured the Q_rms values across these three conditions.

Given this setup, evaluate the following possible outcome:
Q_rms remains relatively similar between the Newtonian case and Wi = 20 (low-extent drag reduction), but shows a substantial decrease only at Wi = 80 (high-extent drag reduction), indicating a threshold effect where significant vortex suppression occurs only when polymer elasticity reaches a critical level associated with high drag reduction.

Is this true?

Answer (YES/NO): NO